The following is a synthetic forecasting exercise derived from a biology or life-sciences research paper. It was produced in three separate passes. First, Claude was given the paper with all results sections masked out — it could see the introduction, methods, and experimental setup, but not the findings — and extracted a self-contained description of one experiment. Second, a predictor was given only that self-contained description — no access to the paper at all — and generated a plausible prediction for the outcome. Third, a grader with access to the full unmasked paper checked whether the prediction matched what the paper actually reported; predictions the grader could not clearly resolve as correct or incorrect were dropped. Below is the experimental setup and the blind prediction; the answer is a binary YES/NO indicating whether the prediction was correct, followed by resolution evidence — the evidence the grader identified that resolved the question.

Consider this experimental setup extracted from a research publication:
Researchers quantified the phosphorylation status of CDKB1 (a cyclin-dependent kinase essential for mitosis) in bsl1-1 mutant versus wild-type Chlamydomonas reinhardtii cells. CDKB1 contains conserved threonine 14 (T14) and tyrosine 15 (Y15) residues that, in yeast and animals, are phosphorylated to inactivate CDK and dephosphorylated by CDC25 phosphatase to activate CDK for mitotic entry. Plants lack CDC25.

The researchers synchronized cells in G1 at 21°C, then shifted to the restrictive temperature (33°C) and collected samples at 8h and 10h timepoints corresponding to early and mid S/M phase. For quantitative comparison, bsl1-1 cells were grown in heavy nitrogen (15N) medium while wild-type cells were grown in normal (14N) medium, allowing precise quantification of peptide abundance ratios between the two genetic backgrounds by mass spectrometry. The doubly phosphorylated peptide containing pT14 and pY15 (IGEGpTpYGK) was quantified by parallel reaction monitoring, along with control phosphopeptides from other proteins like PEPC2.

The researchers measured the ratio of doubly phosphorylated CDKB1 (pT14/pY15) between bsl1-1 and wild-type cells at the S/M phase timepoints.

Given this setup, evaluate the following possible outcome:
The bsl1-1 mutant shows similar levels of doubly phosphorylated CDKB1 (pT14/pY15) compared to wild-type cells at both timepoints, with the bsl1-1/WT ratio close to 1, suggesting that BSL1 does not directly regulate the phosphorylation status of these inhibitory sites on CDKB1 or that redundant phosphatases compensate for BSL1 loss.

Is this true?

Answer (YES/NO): NO